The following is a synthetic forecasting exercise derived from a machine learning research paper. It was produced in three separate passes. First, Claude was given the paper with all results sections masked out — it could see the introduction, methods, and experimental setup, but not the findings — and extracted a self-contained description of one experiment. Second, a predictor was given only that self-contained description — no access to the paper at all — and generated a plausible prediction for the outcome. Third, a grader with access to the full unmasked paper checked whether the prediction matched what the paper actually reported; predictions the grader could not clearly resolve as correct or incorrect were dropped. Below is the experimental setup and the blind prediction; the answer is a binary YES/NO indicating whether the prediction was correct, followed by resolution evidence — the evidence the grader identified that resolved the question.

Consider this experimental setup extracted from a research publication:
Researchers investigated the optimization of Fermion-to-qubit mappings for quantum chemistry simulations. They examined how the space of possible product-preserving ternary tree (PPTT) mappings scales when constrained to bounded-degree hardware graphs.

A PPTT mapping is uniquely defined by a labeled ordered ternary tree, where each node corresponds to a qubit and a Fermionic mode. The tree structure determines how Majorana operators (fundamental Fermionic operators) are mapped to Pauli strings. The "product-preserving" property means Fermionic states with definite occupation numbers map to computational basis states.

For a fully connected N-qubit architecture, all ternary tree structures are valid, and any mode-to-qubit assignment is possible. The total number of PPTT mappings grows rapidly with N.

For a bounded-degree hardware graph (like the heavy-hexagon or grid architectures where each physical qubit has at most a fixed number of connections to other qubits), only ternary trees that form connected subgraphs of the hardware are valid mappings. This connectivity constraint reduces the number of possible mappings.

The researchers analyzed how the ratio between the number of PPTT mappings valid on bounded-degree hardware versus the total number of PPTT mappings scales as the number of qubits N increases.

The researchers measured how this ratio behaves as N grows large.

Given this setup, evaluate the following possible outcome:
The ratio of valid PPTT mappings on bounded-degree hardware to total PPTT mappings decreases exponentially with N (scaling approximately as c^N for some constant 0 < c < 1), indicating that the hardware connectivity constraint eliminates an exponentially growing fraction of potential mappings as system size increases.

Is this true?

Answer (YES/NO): NO